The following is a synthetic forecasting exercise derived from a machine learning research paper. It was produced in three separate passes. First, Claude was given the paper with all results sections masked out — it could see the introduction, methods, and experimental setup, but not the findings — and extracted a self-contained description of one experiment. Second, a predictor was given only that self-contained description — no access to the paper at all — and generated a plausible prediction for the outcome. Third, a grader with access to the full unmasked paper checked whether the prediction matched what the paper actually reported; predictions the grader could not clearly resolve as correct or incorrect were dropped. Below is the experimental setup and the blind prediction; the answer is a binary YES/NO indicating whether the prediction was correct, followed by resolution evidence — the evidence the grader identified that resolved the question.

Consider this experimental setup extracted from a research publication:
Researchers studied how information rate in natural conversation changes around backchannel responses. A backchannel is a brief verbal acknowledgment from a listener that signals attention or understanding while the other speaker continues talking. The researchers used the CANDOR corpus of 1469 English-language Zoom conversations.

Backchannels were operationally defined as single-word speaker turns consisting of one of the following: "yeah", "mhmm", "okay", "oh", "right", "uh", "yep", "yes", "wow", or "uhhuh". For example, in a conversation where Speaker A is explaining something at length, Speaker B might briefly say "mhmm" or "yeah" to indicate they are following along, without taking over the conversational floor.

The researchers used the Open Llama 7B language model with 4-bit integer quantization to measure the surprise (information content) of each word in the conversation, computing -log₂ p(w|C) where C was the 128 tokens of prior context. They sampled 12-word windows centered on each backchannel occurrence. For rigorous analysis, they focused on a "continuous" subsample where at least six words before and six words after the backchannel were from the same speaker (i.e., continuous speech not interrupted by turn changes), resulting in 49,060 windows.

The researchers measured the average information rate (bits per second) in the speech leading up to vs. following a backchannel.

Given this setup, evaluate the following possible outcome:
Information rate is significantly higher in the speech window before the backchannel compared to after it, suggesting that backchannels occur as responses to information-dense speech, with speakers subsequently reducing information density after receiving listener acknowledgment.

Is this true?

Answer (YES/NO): NO